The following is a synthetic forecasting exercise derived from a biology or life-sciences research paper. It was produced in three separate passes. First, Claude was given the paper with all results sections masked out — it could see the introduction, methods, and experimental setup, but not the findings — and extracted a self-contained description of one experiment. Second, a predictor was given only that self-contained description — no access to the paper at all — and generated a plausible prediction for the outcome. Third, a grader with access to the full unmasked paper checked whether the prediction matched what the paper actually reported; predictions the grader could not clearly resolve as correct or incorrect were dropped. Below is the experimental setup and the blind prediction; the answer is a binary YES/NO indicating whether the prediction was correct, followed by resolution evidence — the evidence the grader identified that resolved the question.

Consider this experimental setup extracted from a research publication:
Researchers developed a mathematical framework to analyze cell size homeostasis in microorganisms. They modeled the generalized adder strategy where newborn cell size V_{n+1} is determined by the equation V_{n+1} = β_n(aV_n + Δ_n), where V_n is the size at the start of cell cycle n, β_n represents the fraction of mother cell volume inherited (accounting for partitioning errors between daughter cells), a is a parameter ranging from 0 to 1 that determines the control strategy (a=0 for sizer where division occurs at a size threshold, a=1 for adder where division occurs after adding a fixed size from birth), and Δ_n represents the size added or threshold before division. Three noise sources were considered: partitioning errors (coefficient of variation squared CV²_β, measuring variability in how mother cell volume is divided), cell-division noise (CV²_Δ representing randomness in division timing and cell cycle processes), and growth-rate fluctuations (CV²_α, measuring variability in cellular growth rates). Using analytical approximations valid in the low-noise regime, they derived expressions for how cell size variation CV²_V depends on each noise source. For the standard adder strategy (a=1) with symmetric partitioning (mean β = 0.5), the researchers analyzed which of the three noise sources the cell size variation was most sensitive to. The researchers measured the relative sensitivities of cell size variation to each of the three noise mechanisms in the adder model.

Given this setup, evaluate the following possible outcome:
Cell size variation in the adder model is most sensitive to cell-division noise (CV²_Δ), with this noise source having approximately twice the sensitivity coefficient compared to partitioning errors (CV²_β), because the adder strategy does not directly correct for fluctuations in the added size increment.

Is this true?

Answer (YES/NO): NO